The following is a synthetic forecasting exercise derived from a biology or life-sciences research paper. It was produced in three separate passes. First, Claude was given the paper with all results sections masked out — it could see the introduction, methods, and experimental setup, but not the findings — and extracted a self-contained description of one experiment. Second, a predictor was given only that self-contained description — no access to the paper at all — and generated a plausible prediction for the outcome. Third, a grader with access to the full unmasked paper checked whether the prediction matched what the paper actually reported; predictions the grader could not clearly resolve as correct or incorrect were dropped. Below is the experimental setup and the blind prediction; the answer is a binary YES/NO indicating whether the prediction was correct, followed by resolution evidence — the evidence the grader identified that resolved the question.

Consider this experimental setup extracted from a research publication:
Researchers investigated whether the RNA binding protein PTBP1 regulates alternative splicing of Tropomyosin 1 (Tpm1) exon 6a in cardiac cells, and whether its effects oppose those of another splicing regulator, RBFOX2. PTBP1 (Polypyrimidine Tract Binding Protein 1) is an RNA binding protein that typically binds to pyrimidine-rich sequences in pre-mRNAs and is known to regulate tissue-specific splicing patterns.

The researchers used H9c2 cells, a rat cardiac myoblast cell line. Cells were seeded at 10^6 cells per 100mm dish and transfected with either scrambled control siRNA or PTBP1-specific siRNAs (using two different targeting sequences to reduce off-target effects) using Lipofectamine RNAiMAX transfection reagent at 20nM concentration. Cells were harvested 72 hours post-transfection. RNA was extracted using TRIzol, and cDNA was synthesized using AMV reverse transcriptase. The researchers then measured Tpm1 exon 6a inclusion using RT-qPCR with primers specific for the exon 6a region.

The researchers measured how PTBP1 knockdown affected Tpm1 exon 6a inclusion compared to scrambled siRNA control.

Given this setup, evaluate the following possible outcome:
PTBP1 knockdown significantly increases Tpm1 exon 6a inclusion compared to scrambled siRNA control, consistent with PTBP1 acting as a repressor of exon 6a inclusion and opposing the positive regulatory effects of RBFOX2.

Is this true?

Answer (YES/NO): NO